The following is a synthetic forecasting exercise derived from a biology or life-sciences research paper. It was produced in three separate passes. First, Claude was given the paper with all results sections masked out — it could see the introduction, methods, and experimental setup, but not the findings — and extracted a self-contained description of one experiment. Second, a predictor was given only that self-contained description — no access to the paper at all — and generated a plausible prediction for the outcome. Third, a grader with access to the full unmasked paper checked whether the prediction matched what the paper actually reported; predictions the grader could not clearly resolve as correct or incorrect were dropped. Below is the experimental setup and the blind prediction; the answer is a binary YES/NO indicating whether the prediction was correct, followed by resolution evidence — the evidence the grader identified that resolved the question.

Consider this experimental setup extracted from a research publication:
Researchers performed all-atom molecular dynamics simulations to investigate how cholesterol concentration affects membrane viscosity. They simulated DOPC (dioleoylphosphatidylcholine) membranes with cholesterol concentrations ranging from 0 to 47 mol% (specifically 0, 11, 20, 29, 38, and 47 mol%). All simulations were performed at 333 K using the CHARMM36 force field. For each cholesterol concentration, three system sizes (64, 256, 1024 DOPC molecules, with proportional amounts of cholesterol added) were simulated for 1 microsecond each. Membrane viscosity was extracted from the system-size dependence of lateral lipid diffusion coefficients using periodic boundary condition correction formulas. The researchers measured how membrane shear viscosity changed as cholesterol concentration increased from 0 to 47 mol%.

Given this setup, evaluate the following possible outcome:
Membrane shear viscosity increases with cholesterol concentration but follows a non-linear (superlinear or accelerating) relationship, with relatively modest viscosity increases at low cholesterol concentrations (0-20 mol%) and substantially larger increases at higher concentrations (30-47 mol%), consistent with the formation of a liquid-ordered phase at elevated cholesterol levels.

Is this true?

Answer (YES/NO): YES